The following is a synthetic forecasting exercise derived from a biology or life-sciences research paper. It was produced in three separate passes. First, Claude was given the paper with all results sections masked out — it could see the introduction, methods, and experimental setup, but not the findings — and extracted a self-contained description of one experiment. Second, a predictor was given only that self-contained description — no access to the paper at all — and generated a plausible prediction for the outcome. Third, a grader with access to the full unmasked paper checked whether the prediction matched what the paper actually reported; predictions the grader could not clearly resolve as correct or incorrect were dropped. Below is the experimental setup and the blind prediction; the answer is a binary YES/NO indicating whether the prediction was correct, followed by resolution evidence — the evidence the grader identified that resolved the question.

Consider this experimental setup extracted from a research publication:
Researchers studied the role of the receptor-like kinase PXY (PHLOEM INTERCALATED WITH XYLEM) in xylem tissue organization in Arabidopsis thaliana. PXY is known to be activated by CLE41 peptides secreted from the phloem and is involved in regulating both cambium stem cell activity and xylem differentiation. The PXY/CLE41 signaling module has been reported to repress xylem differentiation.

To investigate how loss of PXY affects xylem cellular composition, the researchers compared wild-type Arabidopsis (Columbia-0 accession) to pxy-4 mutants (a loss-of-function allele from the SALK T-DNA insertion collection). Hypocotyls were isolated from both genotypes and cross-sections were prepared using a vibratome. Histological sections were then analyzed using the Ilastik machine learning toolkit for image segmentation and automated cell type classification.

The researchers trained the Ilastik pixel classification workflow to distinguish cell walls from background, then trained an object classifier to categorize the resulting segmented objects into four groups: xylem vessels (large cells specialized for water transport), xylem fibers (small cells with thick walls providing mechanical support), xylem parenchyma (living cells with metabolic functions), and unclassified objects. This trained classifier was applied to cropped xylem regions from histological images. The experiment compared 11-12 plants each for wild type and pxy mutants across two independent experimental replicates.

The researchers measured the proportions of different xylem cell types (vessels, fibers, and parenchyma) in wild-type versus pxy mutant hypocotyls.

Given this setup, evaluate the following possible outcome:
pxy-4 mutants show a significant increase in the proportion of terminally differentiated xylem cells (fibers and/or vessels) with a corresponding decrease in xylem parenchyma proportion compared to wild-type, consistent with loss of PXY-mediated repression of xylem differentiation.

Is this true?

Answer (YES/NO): NO